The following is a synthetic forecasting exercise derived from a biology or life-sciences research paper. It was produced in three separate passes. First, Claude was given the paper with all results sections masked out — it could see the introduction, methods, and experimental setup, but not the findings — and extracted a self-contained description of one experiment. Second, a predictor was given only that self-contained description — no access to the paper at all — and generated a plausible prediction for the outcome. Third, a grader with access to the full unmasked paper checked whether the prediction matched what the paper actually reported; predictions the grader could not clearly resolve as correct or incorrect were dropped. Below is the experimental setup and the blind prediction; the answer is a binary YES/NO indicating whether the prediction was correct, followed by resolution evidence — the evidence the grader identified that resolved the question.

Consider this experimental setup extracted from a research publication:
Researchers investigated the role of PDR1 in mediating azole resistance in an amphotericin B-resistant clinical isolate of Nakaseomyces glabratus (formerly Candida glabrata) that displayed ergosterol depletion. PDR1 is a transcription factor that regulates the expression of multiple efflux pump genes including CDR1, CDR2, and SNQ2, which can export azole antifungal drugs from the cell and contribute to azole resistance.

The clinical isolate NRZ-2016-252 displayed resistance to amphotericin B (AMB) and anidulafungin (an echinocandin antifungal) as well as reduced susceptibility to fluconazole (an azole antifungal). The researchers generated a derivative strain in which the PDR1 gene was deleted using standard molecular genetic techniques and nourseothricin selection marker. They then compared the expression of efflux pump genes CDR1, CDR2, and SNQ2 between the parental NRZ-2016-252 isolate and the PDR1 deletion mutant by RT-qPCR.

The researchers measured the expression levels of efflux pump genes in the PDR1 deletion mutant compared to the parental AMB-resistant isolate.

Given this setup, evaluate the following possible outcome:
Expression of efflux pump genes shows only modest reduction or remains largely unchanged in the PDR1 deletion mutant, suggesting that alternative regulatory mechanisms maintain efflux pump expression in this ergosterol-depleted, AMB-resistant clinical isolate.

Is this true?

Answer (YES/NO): NO